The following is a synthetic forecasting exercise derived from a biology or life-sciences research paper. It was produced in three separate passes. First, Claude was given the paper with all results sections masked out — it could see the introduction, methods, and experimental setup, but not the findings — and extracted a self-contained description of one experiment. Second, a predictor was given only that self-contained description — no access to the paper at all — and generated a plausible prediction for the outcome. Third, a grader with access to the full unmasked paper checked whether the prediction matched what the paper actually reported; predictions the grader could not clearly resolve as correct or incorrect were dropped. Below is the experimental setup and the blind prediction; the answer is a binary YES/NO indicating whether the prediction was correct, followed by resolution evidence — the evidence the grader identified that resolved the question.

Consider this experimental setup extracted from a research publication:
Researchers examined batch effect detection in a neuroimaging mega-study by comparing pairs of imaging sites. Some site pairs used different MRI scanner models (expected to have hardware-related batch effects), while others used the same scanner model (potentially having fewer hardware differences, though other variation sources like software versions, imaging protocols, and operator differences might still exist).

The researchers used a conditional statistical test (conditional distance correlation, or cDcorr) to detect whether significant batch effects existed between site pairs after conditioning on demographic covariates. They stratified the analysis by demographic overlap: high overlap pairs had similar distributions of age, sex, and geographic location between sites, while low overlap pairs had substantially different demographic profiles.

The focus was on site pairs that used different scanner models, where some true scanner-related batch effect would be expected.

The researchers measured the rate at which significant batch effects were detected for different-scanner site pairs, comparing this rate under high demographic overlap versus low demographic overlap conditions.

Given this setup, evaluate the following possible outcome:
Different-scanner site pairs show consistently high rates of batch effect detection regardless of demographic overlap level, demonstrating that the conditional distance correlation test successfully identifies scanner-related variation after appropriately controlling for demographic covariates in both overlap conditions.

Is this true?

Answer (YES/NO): NO